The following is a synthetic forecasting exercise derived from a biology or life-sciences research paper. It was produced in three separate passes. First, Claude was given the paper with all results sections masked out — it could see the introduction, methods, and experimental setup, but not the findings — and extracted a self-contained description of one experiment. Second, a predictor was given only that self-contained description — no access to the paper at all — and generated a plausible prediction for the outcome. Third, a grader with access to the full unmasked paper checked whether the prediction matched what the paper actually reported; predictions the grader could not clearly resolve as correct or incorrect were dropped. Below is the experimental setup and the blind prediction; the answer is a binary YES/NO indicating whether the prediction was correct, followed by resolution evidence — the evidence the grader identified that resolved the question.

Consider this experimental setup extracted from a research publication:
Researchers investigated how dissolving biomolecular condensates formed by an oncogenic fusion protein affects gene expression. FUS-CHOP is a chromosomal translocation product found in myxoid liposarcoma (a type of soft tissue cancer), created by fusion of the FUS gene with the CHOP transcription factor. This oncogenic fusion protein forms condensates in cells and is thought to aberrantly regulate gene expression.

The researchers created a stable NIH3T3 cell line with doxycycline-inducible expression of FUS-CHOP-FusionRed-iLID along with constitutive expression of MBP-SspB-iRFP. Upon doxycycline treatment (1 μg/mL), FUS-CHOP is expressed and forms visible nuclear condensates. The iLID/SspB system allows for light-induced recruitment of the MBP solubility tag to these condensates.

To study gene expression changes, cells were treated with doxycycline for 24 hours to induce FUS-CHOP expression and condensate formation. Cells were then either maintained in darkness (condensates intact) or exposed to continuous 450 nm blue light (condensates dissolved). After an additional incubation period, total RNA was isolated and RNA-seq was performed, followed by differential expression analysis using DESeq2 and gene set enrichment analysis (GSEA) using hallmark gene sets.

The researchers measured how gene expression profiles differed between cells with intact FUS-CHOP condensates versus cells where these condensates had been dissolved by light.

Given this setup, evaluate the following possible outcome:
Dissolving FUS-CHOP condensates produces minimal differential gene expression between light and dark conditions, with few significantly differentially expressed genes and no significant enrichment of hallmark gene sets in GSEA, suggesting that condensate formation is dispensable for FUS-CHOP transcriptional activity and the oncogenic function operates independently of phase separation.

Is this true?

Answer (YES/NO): NO